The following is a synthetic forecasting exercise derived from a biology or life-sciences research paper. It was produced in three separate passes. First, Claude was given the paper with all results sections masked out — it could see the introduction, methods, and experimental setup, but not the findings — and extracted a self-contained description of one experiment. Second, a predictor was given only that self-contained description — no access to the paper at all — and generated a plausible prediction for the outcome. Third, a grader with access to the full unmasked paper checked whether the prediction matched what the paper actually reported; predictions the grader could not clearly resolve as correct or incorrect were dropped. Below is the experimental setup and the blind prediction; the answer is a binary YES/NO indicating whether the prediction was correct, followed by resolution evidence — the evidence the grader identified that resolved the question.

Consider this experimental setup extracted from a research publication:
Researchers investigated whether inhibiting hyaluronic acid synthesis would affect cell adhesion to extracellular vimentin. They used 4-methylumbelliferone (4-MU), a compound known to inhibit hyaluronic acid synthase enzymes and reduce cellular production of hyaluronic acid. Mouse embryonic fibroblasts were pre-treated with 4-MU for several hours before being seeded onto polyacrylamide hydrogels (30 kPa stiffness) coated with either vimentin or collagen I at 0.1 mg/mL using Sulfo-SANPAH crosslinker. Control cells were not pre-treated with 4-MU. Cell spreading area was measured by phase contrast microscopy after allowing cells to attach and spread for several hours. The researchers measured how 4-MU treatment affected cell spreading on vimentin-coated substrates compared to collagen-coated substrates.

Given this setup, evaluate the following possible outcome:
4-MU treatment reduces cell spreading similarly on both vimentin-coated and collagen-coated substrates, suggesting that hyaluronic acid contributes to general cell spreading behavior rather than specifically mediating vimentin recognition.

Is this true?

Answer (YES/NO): NO